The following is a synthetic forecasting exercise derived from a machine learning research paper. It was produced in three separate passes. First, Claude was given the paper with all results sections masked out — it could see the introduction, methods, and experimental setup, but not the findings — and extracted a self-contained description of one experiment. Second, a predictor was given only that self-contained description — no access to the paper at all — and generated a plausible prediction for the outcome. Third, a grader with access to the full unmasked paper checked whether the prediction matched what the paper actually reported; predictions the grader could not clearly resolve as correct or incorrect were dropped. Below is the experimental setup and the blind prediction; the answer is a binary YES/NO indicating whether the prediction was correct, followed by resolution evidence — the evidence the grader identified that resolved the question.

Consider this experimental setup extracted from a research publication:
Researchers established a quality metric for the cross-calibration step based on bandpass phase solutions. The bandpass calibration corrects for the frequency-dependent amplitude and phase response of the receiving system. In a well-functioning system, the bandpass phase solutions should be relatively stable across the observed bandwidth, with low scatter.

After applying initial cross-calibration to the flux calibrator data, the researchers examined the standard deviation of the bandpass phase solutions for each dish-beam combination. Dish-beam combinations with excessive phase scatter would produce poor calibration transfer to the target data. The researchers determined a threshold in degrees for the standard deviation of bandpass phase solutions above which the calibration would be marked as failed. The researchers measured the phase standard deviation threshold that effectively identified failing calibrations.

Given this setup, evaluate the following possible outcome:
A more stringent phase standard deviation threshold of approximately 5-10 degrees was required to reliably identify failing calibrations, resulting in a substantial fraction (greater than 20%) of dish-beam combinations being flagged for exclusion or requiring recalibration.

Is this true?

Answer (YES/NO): NO